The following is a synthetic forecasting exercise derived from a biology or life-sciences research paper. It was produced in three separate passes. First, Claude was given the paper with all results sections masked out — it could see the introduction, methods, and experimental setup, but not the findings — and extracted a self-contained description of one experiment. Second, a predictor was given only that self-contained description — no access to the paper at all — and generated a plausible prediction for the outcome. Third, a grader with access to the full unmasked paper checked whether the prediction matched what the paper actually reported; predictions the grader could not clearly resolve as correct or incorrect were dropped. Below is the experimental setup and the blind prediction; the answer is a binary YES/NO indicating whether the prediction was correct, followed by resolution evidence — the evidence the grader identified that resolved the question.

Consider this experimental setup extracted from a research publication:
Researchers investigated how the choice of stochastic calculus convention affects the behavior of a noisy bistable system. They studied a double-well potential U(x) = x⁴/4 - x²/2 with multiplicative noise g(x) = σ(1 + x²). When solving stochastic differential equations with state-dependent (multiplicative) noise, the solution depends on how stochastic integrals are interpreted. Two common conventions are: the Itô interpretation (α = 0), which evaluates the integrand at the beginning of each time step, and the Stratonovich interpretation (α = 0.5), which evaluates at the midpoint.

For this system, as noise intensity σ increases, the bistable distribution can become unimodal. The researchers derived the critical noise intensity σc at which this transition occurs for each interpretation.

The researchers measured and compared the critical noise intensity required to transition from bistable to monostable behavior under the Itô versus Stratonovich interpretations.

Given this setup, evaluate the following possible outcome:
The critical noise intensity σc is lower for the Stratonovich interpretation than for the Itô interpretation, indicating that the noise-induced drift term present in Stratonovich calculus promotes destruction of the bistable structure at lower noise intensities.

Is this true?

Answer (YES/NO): NO